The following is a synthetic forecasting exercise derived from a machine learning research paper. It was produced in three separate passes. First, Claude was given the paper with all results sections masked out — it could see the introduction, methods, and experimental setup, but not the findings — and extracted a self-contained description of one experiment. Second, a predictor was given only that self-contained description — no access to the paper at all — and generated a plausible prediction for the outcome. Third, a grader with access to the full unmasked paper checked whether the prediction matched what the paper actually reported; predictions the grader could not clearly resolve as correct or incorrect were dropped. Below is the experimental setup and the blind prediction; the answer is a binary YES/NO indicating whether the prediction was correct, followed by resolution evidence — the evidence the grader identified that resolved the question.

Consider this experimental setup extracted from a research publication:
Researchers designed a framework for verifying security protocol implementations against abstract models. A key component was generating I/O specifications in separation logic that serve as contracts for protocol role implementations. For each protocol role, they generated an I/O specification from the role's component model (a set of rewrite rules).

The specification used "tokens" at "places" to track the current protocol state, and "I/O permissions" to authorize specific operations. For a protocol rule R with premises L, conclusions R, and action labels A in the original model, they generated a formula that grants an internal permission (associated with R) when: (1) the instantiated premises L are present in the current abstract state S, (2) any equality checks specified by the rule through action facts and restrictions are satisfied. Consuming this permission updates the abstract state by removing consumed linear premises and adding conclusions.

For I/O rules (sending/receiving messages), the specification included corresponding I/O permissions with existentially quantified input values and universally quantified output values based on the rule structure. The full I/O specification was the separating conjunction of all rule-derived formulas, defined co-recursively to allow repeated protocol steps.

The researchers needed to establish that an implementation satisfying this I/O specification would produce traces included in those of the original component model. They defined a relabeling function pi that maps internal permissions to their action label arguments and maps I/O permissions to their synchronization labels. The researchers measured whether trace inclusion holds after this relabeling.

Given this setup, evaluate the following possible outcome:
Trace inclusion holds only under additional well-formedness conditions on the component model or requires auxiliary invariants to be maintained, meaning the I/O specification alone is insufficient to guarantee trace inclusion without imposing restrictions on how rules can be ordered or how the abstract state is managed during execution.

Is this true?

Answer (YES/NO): NO